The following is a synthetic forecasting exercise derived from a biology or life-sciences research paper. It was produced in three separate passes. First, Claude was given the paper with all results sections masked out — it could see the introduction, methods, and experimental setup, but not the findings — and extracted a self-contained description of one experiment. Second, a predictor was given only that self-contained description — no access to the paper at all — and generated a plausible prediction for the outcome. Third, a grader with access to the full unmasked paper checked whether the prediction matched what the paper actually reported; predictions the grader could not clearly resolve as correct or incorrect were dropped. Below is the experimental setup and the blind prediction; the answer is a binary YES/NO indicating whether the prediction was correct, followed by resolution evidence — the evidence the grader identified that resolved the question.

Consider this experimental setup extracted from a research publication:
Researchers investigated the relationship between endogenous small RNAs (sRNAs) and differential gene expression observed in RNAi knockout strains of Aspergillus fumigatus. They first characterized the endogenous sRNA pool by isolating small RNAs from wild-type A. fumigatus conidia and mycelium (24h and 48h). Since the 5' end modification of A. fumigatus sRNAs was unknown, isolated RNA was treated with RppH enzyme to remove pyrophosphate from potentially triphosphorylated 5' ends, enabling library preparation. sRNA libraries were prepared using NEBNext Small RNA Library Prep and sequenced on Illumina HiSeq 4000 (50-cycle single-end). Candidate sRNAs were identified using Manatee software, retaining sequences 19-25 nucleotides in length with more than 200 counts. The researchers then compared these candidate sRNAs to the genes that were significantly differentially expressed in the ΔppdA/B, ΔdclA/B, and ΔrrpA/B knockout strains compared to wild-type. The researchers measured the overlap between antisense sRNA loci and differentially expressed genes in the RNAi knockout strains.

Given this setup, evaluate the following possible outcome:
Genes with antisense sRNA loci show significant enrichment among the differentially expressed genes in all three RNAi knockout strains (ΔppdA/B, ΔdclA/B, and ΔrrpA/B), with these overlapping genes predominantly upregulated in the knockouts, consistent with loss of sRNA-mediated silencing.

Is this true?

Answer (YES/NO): NO